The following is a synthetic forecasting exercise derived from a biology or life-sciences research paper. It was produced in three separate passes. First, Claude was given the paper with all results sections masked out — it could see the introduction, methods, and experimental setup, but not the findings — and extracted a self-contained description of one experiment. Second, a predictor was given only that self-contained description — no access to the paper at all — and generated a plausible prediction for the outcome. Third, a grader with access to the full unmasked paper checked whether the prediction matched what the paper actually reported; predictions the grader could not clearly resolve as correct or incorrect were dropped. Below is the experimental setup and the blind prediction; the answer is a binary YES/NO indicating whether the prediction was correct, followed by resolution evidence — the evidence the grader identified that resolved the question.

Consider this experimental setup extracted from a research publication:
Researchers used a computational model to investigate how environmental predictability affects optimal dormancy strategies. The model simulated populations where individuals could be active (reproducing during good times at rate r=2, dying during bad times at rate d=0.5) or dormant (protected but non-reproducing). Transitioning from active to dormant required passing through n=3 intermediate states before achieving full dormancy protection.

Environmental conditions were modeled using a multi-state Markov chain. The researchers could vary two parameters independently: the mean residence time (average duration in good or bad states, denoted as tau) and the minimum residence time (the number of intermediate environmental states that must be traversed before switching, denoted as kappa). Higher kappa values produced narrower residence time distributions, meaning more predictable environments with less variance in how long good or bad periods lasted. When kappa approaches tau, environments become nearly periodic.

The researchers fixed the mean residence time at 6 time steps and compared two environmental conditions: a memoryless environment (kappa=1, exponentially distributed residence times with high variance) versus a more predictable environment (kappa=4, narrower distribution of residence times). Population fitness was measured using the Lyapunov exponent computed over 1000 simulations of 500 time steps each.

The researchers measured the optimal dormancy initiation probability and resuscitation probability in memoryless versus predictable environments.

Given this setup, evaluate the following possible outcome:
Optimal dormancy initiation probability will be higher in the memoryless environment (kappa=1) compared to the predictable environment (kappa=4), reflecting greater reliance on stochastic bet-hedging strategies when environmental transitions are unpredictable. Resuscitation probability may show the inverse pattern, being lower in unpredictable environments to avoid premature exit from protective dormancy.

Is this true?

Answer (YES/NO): NO